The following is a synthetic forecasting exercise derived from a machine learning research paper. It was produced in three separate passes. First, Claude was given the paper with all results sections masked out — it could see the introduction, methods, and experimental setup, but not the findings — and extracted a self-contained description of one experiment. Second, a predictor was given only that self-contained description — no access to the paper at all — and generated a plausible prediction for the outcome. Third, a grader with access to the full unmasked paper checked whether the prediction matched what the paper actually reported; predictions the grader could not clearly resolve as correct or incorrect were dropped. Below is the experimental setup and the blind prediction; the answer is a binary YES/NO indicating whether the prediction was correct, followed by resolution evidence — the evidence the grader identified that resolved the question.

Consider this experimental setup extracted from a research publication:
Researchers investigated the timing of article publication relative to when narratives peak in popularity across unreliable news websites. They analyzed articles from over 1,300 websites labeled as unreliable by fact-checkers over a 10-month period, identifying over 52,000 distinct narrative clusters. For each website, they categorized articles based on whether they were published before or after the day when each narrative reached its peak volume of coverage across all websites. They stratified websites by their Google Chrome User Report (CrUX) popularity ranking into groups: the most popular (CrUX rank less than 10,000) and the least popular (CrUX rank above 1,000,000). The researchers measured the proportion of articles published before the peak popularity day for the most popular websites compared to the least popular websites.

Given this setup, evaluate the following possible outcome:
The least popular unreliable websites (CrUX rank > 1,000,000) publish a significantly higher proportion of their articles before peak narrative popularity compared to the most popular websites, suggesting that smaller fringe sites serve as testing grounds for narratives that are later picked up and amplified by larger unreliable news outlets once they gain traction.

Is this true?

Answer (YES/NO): NO